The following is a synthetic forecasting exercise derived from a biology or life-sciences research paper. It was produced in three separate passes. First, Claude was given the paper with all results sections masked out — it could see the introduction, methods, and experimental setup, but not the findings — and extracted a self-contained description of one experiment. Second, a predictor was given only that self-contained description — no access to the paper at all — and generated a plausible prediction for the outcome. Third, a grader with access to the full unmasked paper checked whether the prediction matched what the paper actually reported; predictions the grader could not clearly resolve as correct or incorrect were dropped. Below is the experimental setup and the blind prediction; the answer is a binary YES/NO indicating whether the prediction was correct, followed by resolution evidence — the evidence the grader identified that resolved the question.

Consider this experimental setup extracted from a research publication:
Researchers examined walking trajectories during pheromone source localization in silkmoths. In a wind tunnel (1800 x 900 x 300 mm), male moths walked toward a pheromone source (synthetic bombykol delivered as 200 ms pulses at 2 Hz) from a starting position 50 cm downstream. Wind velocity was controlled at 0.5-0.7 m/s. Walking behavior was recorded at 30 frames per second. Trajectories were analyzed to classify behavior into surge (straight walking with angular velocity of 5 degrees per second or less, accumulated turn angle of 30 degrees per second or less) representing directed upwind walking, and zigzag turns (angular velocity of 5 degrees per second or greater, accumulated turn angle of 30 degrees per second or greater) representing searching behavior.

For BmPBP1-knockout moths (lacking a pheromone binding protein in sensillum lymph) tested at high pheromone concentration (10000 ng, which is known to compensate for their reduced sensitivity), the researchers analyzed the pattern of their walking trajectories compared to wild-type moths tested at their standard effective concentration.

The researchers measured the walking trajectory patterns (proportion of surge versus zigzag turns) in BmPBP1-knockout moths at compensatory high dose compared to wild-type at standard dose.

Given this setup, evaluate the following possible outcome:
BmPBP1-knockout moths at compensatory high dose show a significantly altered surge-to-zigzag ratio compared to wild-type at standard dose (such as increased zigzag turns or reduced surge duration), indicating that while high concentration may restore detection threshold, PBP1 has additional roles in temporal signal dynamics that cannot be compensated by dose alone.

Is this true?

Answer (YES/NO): YES